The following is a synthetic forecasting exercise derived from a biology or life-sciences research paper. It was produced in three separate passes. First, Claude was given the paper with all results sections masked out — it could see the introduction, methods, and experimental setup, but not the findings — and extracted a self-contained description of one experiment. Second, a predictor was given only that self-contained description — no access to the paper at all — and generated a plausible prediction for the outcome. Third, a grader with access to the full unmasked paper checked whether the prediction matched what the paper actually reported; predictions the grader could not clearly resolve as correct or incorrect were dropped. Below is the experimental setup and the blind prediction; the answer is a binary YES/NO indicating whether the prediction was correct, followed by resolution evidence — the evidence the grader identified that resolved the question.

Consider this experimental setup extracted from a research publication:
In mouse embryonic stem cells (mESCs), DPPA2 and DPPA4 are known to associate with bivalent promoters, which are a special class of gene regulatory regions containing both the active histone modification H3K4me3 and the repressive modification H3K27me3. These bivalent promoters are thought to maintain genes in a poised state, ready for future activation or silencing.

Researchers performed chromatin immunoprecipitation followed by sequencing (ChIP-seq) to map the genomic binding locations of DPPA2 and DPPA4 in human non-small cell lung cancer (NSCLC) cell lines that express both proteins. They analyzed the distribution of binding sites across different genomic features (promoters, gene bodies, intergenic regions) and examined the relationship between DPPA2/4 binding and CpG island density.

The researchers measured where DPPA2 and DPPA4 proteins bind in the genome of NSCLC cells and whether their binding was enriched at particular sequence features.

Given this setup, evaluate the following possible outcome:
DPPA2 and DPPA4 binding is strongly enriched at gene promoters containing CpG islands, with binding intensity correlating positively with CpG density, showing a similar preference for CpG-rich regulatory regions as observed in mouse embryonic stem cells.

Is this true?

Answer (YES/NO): YES